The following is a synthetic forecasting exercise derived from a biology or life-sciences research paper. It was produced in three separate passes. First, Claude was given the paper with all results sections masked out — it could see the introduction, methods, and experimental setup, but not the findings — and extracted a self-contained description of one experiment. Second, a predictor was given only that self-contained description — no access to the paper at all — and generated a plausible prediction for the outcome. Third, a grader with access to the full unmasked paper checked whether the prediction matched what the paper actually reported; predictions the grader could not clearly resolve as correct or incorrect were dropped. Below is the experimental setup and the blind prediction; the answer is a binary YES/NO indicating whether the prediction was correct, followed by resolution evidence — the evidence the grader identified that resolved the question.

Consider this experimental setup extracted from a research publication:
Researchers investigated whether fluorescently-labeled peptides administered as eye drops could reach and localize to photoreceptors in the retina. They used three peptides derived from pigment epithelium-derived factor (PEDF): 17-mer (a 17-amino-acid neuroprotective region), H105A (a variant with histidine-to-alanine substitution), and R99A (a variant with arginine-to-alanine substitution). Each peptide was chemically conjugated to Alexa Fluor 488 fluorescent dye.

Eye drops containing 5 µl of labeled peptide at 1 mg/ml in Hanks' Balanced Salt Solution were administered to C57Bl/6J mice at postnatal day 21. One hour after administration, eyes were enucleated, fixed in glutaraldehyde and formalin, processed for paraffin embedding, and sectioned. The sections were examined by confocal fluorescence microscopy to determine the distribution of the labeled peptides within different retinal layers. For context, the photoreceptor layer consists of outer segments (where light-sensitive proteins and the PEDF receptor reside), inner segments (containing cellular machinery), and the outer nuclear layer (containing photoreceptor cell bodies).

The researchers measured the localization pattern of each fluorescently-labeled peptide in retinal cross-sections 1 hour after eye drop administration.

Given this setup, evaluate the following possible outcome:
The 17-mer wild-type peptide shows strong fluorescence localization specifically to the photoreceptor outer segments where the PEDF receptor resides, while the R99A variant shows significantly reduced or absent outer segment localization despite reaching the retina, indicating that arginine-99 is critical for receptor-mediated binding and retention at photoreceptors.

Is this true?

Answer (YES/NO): YES